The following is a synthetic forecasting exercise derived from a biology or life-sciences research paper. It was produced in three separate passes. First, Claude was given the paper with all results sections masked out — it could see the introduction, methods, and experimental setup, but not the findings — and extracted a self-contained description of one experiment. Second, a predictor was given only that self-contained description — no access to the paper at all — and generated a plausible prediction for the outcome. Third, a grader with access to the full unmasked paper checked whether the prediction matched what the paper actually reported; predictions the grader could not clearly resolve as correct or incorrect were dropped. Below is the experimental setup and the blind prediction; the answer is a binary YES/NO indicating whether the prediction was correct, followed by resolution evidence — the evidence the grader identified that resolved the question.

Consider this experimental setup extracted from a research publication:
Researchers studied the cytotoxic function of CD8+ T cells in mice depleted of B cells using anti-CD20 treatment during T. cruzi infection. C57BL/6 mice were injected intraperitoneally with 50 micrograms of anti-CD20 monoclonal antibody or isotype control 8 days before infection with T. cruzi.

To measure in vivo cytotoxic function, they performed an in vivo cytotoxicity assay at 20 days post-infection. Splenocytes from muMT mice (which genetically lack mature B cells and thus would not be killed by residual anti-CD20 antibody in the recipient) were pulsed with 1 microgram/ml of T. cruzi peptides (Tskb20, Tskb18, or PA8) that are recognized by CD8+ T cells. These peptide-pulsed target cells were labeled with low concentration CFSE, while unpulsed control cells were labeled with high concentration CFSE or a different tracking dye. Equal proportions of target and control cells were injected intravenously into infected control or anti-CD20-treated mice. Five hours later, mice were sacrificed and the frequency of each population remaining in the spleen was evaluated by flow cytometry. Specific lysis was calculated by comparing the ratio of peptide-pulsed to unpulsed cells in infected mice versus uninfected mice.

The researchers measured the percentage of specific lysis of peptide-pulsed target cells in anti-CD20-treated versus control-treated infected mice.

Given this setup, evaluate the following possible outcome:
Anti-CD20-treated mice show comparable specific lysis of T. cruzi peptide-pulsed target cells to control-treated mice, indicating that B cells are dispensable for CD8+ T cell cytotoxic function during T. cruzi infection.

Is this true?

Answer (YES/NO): NO